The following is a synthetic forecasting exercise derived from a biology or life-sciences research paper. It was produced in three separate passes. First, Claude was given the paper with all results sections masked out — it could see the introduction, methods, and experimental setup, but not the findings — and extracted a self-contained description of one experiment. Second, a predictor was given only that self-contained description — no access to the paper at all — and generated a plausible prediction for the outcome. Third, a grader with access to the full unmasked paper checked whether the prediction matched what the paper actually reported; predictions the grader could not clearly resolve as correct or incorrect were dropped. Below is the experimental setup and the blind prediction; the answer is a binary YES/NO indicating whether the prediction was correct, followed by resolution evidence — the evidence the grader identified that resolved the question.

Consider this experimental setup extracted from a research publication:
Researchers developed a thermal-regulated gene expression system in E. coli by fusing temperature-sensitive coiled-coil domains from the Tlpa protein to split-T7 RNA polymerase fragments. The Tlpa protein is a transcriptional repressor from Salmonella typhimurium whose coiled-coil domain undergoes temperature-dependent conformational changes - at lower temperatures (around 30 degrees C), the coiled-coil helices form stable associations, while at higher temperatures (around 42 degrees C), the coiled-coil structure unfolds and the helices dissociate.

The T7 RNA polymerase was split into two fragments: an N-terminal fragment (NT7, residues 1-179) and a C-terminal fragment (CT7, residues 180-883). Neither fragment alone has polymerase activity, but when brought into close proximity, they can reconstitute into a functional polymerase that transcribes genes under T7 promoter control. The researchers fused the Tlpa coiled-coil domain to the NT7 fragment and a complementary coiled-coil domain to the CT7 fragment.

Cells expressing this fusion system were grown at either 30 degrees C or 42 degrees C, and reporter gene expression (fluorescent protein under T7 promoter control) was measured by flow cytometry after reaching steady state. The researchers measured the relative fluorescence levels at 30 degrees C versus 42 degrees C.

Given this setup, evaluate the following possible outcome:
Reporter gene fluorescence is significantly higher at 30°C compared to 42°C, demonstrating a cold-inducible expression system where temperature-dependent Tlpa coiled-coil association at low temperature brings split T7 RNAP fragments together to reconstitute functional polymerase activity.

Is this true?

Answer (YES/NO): YES